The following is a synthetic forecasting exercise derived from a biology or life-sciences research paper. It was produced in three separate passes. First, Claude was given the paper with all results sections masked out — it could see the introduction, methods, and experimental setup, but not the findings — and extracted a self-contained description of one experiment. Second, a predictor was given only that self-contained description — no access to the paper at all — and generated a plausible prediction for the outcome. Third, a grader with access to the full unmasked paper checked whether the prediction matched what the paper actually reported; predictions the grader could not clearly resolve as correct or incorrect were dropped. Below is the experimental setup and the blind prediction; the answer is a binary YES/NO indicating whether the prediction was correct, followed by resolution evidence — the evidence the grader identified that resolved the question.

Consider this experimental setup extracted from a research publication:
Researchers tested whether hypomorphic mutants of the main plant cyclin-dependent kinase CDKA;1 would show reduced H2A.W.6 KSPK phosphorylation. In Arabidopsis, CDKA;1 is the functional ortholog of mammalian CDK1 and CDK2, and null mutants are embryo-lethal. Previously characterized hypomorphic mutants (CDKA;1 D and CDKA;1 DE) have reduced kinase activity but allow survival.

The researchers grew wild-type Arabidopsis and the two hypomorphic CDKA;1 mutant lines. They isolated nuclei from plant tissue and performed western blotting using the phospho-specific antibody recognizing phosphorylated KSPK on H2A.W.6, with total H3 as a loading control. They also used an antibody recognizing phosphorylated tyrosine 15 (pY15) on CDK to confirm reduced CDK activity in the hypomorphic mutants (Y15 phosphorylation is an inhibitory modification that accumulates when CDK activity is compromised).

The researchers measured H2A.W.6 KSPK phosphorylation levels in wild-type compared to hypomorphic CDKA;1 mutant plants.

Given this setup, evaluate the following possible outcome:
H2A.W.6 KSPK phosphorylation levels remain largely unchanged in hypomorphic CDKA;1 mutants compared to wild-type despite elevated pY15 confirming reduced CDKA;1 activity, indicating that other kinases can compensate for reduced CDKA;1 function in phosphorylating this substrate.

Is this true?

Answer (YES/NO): NO